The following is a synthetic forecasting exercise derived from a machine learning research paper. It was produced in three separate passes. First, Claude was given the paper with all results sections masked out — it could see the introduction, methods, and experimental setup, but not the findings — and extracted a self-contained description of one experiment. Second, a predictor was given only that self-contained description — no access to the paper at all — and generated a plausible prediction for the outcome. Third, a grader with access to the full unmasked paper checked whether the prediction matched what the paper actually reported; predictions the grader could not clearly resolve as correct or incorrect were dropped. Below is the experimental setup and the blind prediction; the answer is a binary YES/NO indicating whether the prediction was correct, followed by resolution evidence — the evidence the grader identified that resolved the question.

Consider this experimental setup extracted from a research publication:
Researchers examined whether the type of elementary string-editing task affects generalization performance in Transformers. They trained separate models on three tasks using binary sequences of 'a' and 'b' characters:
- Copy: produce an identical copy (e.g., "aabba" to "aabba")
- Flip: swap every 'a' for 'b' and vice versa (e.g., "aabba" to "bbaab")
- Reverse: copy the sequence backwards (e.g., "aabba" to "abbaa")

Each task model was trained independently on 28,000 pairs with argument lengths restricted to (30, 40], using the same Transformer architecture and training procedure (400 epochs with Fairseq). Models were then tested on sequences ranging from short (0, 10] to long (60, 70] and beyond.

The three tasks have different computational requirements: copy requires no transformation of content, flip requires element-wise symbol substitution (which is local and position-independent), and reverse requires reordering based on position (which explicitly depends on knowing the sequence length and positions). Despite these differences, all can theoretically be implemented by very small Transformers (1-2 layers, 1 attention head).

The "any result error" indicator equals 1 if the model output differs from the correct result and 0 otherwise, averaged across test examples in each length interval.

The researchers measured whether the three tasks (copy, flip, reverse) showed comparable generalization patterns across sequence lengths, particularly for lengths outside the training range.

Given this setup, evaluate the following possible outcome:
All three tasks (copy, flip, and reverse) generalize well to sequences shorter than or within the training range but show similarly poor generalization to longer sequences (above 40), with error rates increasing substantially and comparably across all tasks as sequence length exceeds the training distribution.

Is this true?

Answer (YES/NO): NO